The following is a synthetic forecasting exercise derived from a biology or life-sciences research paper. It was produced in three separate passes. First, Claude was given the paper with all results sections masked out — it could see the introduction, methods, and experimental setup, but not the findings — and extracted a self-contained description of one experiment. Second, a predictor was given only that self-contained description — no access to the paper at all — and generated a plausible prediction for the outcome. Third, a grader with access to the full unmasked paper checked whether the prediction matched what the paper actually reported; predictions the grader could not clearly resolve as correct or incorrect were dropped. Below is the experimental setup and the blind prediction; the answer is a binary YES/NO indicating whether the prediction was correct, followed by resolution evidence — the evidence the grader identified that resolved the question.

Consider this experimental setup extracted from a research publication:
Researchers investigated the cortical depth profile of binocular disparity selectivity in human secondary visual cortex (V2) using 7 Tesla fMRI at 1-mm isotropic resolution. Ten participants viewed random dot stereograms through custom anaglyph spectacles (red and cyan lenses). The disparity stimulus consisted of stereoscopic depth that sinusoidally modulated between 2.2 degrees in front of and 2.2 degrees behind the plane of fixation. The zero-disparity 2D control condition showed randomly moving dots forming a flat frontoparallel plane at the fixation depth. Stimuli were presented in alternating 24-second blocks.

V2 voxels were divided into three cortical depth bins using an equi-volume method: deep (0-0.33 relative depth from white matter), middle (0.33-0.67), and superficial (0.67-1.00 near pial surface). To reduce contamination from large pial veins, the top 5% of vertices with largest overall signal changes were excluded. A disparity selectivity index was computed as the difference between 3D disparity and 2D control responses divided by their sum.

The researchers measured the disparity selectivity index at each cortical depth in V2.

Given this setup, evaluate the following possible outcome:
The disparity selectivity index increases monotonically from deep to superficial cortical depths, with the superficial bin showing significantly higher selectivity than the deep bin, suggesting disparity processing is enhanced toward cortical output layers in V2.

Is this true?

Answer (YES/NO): NO